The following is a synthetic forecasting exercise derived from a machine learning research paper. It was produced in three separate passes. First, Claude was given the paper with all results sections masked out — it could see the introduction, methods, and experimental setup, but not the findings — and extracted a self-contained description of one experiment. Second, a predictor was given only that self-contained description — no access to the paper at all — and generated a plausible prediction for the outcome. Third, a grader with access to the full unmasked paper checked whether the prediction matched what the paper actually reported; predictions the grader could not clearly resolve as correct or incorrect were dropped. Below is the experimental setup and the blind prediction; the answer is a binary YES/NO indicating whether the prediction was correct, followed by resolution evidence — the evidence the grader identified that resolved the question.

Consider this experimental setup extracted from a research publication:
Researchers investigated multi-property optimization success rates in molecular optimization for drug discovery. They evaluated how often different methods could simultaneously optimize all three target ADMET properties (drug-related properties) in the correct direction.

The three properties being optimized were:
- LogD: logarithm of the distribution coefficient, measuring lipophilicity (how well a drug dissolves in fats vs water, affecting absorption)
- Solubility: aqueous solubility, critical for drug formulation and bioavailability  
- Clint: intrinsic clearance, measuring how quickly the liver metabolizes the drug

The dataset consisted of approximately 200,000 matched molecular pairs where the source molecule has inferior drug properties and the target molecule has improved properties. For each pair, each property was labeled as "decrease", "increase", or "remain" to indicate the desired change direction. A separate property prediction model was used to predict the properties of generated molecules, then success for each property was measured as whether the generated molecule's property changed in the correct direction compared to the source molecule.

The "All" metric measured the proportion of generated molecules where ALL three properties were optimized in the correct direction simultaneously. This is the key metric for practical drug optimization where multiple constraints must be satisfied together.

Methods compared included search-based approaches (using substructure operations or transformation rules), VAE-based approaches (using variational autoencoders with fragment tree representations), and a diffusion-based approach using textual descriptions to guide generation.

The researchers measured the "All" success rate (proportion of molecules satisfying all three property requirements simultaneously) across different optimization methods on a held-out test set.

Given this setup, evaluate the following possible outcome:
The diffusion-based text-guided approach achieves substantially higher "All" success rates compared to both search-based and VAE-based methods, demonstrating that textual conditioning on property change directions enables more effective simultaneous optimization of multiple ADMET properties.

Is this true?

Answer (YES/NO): YES